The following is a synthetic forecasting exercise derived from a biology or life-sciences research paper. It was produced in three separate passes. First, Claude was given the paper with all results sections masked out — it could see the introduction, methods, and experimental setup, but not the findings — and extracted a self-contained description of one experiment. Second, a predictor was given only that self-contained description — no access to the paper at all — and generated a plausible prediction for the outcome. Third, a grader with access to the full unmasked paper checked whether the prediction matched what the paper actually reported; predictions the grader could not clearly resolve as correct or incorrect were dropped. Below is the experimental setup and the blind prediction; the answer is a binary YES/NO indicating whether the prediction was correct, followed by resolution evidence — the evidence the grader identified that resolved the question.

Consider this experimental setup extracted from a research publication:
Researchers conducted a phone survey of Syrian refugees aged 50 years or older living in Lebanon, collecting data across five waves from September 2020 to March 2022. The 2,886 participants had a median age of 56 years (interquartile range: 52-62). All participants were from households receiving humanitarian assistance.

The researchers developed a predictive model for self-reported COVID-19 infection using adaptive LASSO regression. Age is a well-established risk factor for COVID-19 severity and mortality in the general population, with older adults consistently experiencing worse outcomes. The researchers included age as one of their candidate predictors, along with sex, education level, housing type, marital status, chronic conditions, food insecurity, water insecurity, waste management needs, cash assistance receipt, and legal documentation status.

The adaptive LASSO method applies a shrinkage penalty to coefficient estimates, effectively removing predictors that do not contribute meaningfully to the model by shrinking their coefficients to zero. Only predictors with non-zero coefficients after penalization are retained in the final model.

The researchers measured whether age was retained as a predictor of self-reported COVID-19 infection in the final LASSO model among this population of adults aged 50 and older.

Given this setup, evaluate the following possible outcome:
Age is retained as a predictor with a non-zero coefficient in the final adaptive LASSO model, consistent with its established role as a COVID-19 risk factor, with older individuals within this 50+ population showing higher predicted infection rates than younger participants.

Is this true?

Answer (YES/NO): NO